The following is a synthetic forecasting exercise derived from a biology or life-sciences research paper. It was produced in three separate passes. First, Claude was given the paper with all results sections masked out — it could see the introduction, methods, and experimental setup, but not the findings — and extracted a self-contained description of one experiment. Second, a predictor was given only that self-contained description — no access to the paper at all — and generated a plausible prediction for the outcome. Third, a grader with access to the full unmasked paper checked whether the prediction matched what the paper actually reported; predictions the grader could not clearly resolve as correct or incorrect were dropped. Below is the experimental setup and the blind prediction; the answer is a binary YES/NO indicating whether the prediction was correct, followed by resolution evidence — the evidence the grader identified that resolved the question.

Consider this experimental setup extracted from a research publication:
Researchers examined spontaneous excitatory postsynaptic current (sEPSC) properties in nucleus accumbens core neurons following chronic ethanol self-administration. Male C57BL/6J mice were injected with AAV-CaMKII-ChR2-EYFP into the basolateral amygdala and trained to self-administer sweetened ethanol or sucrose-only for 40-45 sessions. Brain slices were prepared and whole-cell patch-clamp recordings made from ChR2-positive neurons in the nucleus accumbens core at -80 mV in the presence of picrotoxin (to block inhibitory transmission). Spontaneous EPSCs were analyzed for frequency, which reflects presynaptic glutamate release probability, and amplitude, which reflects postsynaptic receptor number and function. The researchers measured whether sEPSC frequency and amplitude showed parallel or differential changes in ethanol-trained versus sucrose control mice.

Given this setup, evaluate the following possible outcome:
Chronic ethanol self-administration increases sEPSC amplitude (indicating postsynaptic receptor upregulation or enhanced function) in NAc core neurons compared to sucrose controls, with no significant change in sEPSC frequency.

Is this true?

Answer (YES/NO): NO